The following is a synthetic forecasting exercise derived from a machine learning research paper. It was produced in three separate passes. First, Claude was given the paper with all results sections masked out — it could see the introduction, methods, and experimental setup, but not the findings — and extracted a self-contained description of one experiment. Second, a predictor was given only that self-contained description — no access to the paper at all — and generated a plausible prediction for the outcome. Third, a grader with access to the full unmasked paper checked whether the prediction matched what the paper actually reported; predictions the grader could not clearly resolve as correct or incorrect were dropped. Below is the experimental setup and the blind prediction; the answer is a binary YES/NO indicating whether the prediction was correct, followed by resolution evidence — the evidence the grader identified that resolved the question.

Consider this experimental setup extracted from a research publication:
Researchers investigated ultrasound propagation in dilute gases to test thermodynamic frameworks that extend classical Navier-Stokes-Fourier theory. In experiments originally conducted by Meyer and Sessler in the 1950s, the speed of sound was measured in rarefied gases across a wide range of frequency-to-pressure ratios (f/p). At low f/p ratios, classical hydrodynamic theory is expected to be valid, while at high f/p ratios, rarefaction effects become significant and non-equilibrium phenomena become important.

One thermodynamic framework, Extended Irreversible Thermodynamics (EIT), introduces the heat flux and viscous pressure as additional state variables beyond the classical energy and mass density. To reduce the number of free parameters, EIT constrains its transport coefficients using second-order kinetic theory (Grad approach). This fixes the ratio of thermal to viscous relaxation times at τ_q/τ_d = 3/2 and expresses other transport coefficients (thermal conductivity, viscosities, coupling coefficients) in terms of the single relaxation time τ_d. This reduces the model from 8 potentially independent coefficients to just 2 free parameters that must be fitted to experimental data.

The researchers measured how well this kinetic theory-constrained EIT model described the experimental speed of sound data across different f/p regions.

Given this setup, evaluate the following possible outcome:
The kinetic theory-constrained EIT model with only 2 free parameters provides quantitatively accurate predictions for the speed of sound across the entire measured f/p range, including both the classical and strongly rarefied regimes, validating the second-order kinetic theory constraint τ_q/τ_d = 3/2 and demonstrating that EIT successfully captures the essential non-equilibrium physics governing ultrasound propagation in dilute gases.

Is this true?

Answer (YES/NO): NO